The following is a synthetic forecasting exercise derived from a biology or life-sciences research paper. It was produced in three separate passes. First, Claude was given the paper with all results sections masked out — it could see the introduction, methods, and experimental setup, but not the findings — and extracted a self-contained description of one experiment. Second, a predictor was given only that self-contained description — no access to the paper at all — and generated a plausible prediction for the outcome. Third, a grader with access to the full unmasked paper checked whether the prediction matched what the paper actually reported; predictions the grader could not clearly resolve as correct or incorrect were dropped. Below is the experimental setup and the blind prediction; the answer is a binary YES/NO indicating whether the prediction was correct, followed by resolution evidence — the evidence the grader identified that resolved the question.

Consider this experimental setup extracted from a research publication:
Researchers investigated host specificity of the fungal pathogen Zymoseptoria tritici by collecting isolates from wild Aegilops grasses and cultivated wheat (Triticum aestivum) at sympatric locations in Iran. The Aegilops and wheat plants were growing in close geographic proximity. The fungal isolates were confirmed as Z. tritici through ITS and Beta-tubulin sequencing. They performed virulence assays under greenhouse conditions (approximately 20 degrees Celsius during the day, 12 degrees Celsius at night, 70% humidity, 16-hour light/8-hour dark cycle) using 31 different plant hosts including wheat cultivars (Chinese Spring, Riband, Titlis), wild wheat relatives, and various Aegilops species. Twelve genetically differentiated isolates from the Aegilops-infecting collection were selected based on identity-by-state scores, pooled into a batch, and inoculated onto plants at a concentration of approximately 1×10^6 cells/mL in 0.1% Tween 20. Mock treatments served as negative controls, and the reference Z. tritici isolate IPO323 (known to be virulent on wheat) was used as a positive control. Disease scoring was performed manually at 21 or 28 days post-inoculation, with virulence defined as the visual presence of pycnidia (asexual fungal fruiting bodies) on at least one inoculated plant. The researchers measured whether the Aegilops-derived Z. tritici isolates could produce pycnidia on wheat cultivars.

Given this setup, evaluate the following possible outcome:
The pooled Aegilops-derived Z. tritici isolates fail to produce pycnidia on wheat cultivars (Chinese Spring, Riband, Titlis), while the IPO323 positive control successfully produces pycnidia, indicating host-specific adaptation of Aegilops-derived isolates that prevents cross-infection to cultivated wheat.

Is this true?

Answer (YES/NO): YES